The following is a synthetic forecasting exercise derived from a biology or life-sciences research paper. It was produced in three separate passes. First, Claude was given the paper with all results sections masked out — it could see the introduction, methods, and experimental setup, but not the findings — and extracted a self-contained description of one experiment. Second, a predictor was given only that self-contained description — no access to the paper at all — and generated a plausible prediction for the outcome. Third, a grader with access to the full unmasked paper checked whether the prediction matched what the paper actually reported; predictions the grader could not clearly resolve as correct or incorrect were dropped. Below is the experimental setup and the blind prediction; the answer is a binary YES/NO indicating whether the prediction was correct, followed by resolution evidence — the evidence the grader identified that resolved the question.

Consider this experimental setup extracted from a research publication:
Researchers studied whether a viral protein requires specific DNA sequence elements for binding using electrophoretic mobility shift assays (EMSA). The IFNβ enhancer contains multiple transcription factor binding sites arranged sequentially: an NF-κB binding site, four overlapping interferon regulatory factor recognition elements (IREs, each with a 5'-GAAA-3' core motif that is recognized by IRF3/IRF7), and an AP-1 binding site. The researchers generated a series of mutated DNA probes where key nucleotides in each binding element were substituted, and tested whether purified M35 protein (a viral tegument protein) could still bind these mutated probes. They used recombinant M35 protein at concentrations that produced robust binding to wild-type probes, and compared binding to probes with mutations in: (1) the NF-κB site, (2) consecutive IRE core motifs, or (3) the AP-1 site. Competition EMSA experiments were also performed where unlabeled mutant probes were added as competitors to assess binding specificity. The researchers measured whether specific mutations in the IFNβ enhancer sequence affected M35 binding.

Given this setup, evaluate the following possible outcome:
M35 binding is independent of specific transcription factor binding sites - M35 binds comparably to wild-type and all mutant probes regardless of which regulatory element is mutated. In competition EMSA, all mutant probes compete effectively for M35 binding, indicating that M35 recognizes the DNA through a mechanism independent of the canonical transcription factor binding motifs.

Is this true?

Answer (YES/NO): NO